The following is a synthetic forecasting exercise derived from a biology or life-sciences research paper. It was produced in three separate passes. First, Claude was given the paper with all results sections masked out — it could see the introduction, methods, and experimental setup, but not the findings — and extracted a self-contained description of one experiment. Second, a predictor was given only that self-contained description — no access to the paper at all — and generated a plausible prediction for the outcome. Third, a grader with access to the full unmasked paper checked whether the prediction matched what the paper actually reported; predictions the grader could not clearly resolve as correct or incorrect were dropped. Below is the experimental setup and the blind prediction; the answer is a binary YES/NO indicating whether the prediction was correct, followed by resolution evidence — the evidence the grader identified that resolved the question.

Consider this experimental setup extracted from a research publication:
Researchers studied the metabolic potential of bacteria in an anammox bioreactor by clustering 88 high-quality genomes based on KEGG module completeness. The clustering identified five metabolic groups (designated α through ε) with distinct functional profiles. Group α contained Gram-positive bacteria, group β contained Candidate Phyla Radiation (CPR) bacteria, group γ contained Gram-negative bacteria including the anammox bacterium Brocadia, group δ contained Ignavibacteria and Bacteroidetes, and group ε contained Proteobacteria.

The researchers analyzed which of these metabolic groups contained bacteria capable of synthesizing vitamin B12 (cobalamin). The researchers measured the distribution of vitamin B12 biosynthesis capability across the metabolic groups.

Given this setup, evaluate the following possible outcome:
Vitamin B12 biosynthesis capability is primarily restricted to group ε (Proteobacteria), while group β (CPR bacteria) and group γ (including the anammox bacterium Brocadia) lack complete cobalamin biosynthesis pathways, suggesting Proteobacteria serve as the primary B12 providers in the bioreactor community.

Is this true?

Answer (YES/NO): NO